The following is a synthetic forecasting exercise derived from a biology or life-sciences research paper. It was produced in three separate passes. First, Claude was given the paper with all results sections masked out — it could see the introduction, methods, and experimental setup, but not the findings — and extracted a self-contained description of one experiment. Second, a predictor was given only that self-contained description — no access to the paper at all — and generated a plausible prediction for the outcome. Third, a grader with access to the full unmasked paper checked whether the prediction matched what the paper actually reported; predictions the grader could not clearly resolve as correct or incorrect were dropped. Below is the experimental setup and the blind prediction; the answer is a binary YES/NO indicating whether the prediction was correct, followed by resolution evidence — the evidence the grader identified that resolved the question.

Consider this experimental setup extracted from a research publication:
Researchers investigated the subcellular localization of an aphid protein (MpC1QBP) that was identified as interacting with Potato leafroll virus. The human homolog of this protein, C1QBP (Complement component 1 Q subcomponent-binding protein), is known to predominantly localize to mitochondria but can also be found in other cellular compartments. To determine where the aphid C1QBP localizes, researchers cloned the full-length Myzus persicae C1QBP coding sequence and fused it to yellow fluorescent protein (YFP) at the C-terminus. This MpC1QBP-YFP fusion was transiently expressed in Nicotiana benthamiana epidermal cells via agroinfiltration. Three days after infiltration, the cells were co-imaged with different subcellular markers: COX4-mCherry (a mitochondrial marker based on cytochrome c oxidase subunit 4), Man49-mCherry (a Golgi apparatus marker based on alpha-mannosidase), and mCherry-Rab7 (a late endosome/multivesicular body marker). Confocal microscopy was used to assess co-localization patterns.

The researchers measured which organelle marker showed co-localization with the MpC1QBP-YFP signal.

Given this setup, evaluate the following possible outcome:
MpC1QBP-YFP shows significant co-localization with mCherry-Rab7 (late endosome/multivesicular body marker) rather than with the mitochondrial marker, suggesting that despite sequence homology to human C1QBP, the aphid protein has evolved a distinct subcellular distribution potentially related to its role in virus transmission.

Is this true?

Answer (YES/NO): NO